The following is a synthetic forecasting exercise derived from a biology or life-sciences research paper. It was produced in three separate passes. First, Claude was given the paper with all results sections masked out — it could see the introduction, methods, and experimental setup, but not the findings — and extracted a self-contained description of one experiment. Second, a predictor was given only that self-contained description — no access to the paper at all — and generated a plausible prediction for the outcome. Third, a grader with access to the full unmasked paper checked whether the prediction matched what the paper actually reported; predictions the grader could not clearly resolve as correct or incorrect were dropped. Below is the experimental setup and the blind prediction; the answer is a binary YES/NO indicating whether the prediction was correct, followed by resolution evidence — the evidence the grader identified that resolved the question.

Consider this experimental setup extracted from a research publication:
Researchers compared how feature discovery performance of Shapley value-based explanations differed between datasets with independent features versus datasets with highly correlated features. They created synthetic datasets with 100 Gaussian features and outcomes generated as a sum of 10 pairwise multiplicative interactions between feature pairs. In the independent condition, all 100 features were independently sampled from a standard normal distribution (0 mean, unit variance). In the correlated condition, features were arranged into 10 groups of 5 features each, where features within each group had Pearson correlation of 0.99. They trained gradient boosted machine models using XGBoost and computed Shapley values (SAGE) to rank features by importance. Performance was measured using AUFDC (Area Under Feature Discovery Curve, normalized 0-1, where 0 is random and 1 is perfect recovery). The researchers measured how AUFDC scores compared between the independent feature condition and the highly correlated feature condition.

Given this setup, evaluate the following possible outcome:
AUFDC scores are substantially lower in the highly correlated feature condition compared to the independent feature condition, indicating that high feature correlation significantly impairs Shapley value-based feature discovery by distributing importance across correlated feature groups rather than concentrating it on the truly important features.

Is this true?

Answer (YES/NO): YES